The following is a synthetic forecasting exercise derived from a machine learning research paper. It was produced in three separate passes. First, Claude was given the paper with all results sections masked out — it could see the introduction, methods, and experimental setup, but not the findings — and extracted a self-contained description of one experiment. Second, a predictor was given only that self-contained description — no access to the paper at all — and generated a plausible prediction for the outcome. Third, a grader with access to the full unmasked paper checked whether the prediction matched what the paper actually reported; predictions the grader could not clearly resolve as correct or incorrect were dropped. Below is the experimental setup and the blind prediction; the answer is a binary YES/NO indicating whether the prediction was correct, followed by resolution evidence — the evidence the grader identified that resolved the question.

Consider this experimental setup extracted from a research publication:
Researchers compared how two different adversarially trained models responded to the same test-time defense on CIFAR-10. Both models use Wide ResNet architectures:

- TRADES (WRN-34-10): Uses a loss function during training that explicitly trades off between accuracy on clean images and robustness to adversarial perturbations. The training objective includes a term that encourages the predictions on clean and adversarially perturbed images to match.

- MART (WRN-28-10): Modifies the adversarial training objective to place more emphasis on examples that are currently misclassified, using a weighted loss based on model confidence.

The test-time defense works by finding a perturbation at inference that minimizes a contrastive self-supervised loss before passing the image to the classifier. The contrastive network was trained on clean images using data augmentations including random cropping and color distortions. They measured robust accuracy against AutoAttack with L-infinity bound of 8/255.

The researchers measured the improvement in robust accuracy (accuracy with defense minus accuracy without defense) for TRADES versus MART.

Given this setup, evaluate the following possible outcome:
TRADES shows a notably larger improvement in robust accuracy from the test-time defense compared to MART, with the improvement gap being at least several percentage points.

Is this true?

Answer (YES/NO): NO